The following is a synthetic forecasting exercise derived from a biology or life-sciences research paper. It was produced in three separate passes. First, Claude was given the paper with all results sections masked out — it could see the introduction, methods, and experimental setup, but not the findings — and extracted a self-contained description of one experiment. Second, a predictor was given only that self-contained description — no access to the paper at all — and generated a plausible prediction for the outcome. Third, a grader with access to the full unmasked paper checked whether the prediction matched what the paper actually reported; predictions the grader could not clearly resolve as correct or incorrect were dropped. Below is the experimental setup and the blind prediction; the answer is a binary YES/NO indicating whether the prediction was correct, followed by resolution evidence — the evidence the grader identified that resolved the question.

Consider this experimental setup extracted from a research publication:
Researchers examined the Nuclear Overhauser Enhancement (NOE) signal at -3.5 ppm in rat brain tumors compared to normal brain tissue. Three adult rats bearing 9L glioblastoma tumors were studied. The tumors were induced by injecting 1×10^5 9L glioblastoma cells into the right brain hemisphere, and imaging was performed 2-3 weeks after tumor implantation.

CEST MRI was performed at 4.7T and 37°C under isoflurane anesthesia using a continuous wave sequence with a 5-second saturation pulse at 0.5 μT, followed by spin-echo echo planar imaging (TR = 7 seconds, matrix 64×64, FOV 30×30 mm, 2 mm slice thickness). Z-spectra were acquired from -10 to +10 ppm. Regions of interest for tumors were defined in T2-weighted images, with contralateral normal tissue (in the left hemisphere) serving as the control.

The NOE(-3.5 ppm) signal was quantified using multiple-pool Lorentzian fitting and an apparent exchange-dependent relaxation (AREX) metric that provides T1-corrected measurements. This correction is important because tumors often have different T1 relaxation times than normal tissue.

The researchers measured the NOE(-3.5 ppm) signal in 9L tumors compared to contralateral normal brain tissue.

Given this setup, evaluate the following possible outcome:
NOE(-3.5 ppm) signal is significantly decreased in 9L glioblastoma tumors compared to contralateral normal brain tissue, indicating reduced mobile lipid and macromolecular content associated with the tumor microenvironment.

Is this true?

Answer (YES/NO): NO